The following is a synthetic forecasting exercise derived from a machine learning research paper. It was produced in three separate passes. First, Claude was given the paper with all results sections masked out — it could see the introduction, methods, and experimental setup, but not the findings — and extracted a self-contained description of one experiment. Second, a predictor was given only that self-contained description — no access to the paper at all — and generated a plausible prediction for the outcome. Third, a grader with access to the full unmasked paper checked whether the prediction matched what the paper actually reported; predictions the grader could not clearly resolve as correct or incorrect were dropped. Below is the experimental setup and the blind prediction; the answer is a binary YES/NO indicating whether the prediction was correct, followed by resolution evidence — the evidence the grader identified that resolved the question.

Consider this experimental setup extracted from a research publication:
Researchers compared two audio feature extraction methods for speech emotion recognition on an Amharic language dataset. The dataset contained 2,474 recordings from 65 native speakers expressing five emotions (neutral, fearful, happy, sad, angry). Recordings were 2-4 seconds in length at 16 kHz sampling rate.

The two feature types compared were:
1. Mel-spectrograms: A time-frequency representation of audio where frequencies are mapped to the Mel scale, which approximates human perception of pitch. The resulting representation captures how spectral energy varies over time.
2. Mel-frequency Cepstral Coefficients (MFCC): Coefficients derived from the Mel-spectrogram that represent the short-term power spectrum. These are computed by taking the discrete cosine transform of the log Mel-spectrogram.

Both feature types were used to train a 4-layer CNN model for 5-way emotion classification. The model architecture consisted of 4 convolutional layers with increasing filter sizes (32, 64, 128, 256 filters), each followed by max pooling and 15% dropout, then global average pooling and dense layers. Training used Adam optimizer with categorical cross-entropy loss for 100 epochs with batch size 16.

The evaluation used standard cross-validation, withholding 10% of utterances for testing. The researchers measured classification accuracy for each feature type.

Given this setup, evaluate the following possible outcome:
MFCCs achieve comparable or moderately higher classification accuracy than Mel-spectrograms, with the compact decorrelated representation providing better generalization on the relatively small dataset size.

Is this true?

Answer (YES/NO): NO